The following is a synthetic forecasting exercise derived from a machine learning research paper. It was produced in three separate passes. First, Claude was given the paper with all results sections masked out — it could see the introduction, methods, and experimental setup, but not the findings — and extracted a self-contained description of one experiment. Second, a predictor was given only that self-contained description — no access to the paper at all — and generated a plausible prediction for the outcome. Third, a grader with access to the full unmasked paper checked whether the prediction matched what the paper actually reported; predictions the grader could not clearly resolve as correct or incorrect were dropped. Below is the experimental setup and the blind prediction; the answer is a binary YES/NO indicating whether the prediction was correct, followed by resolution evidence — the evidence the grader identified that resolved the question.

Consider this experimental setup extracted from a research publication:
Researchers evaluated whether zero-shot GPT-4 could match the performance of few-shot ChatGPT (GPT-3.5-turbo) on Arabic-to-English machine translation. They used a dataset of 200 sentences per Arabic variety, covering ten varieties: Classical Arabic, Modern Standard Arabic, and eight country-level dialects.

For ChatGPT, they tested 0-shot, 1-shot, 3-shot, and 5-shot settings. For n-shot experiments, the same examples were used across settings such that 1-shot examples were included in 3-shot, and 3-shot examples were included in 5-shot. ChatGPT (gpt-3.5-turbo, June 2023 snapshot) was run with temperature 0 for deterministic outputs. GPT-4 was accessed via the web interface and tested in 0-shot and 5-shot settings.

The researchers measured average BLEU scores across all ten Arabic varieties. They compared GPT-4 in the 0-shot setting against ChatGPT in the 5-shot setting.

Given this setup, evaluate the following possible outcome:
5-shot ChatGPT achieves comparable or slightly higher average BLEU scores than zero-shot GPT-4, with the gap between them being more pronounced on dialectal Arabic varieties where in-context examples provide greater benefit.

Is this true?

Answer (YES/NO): NO